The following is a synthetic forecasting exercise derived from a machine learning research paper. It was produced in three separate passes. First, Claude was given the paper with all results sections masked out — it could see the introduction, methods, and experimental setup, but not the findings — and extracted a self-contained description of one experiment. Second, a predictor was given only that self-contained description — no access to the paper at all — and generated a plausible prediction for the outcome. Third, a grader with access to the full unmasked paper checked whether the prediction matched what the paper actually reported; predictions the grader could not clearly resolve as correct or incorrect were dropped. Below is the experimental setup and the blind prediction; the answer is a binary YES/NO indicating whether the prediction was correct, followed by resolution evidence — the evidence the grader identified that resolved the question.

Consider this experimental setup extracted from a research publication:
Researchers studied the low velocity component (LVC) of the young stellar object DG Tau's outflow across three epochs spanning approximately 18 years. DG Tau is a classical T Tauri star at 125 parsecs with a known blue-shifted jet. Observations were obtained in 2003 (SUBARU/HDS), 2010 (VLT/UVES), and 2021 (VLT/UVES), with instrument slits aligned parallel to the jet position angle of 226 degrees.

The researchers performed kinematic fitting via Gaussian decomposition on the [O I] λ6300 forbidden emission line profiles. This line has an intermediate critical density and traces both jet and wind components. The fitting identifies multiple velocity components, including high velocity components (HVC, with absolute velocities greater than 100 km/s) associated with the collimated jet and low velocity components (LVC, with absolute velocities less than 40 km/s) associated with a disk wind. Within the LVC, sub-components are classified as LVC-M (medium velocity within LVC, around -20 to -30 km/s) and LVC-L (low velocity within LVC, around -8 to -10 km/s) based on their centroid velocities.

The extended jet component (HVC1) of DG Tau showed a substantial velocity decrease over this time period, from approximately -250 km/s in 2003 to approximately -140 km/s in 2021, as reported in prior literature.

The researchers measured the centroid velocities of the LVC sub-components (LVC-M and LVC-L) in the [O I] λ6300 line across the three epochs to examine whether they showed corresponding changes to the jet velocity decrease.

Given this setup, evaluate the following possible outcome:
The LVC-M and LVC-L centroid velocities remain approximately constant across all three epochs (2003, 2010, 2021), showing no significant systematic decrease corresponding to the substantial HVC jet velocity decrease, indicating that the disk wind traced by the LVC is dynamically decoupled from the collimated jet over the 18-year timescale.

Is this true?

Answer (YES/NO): YES